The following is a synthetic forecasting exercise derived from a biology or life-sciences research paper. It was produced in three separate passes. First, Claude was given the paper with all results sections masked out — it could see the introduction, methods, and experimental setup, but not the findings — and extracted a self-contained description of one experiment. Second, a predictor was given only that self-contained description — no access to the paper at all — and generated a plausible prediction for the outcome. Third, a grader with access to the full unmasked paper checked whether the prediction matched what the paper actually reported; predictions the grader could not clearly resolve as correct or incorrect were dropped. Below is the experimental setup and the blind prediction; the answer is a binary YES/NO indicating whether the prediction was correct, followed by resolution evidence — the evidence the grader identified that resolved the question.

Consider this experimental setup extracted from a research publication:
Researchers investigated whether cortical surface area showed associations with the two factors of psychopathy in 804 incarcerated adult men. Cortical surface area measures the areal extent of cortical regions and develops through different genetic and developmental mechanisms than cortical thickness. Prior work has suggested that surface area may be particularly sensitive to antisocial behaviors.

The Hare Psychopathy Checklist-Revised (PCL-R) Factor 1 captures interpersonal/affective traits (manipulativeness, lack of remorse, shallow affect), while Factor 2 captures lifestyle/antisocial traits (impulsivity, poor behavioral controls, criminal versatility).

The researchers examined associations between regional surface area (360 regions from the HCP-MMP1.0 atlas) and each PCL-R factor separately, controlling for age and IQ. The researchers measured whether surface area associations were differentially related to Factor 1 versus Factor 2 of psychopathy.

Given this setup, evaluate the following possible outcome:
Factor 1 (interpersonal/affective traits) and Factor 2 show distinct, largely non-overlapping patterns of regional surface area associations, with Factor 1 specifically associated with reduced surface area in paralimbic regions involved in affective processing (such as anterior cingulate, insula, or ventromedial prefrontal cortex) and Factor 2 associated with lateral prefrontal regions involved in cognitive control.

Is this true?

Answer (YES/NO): NO